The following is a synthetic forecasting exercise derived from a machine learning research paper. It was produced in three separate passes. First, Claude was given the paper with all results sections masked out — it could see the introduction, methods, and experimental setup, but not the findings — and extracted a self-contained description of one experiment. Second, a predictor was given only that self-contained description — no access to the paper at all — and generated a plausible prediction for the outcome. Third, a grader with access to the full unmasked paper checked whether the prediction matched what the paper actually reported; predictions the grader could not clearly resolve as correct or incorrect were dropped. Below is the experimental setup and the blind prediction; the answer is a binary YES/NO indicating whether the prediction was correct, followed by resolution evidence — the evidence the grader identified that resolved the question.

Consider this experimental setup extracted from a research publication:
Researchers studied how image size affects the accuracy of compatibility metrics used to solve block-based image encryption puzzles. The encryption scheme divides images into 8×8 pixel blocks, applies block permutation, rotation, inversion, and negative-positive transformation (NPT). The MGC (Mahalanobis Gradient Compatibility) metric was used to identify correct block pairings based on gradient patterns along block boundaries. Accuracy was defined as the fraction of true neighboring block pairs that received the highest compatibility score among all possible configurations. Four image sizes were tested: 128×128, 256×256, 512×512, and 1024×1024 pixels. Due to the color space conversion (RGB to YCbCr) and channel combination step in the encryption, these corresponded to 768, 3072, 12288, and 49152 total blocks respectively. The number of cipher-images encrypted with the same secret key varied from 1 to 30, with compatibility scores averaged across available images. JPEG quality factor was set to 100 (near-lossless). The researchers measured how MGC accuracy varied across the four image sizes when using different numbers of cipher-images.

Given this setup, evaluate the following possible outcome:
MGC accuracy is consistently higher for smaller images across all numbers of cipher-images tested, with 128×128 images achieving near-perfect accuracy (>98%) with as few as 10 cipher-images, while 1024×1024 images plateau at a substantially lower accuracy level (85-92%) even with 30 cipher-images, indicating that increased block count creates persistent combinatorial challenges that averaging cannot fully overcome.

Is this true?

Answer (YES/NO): NO